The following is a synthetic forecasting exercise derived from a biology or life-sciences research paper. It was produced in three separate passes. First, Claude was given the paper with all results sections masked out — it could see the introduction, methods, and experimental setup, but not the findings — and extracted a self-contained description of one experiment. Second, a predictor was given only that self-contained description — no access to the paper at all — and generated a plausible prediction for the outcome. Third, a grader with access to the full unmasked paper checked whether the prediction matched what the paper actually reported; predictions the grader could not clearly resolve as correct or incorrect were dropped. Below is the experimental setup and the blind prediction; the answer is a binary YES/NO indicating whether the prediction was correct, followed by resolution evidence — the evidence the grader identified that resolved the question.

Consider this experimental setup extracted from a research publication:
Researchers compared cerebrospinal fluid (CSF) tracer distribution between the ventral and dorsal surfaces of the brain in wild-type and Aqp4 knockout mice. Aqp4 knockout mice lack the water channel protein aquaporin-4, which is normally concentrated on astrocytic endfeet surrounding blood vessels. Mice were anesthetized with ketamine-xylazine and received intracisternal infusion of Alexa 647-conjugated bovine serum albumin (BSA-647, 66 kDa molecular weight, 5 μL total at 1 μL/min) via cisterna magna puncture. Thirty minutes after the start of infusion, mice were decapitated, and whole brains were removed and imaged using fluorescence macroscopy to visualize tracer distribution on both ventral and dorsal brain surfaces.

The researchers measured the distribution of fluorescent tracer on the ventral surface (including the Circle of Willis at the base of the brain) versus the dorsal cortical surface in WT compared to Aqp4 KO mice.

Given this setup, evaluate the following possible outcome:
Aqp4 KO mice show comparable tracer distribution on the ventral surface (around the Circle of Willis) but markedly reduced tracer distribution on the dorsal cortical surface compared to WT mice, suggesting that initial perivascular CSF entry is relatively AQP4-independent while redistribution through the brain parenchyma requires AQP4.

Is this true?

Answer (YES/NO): YES